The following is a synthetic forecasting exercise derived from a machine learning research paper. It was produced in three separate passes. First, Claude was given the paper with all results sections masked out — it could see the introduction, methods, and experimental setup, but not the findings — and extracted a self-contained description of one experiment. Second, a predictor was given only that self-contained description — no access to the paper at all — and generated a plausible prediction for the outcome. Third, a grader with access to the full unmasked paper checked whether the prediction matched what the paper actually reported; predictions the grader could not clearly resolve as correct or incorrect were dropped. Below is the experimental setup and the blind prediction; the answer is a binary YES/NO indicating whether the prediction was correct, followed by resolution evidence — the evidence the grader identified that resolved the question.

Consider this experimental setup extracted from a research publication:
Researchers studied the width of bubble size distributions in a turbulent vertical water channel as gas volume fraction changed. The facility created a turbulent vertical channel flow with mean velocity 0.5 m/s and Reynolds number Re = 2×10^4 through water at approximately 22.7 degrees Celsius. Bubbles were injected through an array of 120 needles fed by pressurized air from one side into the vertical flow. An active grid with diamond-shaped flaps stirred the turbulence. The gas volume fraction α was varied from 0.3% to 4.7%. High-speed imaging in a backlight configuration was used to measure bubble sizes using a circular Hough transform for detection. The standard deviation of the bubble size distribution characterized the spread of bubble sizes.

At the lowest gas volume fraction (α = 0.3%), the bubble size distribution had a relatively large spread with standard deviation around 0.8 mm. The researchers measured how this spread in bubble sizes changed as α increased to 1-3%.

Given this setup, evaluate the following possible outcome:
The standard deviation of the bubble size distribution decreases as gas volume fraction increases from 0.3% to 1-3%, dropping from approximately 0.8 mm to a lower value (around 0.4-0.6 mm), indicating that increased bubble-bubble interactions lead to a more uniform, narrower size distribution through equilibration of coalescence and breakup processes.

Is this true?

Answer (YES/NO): YES